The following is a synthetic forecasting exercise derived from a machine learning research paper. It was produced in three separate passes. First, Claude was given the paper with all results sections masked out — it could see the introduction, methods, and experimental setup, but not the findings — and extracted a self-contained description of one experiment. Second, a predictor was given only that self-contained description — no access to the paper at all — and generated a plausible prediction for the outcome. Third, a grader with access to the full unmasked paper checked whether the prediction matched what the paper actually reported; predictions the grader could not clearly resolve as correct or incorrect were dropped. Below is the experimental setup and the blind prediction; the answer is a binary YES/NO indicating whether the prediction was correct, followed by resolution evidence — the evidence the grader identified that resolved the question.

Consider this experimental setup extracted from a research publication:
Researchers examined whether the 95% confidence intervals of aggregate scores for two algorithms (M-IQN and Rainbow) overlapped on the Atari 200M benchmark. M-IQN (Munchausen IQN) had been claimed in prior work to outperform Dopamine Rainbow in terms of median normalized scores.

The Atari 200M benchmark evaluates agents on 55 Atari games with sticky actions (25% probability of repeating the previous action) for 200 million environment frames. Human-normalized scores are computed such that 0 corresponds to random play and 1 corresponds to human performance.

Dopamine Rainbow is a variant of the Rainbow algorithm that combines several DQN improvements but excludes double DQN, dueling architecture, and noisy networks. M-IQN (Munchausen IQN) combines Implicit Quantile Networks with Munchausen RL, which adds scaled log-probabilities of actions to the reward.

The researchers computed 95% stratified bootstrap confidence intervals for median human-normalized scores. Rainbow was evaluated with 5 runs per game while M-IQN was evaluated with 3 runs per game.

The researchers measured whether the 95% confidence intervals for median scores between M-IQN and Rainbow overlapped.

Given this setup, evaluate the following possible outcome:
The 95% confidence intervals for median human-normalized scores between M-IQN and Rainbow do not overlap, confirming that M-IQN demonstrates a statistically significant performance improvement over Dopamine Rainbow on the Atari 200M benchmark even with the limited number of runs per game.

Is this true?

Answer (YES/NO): NO